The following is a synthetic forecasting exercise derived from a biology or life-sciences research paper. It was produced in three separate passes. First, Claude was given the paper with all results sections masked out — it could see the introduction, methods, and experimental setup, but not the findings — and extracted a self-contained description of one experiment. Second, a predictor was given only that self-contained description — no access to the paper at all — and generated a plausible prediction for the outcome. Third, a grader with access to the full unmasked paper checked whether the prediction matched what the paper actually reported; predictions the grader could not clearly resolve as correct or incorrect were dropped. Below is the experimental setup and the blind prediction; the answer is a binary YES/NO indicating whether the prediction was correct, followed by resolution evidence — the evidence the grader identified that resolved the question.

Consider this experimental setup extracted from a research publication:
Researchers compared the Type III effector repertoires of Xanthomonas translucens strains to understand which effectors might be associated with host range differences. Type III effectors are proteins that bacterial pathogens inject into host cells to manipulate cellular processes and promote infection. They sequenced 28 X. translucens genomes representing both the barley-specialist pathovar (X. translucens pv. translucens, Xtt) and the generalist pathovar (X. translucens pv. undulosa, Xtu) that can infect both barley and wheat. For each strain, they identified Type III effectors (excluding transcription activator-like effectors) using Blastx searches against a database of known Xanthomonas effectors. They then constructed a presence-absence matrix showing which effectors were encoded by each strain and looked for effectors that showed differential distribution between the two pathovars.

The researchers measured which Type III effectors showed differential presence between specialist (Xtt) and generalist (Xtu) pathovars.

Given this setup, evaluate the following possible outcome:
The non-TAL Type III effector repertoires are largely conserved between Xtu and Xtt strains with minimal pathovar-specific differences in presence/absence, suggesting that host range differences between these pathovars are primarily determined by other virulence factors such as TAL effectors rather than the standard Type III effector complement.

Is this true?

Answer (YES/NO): NO